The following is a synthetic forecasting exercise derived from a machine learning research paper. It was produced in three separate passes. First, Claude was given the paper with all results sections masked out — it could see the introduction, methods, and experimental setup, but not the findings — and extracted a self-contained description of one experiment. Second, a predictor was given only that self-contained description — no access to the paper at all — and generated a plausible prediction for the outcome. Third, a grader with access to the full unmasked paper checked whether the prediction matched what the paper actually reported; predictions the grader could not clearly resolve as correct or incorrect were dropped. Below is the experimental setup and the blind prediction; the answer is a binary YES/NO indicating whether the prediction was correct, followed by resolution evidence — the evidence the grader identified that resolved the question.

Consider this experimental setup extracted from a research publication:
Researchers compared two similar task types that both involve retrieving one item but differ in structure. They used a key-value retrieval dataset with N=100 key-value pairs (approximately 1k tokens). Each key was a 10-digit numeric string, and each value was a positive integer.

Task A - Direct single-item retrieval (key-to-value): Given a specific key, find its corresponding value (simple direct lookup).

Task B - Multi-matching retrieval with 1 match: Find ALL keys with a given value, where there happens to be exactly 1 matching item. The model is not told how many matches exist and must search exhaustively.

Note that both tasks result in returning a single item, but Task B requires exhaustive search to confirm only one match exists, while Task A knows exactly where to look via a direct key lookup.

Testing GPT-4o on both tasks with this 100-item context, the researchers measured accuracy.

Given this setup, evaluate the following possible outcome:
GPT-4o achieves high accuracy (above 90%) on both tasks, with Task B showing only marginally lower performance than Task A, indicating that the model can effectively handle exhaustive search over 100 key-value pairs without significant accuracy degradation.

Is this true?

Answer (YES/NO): NO